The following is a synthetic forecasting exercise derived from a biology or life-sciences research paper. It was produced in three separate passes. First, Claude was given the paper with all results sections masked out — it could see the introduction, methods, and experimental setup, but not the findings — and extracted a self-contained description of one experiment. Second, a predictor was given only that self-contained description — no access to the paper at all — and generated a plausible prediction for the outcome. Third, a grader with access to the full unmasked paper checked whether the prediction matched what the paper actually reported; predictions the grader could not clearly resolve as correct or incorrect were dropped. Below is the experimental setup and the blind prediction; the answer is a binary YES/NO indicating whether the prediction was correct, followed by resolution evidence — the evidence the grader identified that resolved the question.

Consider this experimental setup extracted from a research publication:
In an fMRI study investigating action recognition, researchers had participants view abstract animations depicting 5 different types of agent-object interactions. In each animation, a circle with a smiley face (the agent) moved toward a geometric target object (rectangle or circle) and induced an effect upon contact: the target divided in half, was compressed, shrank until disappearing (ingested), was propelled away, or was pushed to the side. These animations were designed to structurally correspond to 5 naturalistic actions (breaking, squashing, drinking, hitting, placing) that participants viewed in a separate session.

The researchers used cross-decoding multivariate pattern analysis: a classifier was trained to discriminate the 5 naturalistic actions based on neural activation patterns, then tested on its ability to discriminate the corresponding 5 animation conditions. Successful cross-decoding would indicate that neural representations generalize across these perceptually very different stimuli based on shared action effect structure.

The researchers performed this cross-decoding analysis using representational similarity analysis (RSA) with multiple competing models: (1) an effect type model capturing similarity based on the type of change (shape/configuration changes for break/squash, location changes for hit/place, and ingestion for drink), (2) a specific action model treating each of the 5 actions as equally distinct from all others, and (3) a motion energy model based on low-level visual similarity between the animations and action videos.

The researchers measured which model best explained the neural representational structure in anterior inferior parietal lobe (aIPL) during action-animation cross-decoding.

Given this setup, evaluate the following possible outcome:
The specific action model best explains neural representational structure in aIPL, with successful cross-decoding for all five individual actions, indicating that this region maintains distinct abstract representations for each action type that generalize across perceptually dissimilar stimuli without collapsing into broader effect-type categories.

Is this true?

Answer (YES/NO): NO